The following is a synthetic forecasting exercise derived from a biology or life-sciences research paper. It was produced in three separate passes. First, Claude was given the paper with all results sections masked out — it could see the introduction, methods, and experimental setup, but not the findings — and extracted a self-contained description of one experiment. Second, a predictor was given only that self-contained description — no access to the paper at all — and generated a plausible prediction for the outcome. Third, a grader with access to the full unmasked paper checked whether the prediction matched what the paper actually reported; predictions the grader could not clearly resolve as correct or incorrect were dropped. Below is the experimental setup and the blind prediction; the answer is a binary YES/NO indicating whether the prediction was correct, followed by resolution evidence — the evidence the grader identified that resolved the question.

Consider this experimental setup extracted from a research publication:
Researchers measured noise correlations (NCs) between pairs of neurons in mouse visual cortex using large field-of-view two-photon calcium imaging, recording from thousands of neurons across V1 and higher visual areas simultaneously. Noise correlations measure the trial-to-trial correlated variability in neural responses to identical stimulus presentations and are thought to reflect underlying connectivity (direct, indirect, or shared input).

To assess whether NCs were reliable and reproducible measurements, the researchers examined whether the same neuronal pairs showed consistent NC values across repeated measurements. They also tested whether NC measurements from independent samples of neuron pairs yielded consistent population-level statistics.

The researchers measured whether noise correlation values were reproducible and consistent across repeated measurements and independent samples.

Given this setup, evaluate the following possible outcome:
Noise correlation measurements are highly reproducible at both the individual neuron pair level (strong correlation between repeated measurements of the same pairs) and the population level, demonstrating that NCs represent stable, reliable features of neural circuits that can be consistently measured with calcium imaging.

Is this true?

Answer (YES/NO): NO